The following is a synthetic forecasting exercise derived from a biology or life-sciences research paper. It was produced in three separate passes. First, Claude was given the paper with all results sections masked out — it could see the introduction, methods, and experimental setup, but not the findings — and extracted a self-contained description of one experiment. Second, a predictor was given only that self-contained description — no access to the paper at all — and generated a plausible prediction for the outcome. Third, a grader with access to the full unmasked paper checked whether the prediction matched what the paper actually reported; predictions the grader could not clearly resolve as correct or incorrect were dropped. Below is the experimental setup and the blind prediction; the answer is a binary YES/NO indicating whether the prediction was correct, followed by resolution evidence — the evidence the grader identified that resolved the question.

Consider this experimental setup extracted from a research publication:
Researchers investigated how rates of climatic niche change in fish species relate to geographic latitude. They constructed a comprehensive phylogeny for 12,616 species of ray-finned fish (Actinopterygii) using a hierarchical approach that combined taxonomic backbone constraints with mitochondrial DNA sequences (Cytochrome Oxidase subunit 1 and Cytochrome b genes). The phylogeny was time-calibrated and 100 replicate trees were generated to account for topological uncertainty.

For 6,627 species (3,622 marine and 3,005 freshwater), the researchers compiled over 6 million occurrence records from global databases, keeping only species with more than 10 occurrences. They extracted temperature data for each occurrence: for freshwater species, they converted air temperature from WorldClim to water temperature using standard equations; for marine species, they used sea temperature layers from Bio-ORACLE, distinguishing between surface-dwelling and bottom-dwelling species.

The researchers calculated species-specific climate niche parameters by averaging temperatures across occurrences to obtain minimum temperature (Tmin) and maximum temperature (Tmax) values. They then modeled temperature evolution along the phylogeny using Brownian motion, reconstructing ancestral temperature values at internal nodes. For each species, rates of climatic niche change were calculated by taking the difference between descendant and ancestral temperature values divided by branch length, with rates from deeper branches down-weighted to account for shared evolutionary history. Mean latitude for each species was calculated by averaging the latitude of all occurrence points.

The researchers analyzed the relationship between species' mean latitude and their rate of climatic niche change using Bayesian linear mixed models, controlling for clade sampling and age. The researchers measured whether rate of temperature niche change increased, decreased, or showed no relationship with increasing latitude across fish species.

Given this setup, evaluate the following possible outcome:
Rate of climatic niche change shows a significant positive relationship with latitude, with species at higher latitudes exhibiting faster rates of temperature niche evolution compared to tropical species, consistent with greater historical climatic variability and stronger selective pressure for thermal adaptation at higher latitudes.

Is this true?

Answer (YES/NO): YES